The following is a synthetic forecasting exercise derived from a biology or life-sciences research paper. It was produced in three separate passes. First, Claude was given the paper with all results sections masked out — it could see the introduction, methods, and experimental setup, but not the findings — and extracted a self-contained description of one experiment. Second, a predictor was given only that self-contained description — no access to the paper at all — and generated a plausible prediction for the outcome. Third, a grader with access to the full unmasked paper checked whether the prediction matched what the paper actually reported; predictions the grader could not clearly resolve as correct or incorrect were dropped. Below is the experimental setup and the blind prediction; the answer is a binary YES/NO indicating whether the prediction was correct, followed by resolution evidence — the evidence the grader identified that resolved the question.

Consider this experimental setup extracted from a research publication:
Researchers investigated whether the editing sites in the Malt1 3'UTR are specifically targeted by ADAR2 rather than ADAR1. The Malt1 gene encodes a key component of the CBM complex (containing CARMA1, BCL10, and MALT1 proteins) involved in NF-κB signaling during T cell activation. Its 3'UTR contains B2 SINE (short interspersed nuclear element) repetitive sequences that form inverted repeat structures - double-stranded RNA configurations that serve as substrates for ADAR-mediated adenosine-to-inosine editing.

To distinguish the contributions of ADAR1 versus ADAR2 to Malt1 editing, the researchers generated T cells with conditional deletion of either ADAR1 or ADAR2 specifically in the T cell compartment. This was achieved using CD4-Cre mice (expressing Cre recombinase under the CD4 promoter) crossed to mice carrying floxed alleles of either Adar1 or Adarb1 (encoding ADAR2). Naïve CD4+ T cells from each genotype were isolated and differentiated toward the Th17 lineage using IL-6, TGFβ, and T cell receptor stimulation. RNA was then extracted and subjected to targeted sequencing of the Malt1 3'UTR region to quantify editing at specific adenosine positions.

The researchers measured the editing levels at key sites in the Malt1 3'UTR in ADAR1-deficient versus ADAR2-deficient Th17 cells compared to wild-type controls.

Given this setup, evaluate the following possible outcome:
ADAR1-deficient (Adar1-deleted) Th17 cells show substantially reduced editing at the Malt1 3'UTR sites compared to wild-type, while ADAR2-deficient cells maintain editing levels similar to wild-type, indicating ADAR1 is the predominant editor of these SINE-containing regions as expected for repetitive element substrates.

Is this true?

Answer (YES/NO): NO